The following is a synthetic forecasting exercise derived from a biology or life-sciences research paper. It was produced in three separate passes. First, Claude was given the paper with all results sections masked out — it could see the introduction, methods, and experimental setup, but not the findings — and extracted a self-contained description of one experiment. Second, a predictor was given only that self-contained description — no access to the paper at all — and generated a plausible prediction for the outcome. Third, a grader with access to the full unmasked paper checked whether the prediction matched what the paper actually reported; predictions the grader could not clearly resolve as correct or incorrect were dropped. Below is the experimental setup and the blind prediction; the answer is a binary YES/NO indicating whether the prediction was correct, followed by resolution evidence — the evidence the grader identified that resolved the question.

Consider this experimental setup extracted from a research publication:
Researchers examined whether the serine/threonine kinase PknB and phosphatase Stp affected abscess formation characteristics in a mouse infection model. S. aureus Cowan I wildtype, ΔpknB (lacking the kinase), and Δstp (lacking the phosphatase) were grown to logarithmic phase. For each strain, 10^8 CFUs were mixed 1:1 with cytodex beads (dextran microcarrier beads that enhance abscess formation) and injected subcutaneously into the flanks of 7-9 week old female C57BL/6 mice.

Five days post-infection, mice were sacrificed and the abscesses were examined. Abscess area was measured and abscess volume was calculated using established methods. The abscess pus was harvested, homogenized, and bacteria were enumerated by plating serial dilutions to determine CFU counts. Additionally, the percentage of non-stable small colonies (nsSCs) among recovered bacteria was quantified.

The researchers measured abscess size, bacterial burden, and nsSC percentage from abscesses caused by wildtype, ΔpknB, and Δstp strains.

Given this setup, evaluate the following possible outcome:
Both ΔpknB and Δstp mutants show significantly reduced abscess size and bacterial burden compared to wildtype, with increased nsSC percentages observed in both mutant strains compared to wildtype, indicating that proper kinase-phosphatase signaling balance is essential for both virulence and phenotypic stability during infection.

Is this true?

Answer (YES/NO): NO